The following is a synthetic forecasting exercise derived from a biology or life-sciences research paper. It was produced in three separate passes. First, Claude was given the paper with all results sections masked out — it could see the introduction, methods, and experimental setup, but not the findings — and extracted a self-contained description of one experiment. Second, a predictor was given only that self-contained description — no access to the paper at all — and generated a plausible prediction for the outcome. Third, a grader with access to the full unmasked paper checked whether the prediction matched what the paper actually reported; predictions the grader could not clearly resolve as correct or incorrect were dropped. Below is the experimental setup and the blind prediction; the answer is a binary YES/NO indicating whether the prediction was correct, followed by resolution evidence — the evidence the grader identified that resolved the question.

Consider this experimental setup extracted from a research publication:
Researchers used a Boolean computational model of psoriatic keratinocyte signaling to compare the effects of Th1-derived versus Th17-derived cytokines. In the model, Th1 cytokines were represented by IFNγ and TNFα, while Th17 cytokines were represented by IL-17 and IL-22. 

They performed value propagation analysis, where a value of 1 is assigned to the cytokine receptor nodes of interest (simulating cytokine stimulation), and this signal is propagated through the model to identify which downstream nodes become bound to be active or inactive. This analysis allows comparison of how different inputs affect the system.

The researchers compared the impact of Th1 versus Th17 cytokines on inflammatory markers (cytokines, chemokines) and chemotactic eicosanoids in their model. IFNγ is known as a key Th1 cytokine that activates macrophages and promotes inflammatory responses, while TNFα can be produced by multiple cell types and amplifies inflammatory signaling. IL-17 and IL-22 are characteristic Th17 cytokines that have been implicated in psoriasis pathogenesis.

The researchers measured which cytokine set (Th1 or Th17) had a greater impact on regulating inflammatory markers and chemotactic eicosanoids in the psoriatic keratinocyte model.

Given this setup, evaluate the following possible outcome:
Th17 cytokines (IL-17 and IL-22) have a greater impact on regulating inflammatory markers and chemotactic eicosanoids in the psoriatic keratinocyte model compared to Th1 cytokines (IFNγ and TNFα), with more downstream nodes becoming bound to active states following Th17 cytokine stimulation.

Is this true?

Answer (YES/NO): NO